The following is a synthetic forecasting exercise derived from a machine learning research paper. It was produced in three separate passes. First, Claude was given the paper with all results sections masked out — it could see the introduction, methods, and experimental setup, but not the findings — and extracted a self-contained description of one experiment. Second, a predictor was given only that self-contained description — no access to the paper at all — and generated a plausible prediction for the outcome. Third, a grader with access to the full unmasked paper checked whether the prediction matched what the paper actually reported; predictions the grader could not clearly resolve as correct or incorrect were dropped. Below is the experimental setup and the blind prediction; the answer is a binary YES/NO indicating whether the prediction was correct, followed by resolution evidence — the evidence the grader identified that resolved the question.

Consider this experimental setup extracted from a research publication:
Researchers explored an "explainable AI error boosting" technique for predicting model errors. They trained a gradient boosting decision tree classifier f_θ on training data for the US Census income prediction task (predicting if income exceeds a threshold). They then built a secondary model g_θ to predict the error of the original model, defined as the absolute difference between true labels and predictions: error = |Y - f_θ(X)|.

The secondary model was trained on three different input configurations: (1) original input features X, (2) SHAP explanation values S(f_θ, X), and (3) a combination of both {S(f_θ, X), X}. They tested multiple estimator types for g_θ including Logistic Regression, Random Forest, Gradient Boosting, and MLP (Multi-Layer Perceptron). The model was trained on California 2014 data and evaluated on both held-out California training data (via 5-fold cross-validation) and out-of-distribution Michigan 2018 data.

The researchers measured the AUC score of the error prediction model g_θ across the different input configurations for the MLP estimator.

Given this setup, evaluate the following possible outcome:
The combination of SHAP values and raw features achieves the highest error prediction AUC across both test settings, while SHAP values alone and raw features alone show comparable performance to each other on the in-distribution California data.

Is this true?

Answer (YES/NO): NO